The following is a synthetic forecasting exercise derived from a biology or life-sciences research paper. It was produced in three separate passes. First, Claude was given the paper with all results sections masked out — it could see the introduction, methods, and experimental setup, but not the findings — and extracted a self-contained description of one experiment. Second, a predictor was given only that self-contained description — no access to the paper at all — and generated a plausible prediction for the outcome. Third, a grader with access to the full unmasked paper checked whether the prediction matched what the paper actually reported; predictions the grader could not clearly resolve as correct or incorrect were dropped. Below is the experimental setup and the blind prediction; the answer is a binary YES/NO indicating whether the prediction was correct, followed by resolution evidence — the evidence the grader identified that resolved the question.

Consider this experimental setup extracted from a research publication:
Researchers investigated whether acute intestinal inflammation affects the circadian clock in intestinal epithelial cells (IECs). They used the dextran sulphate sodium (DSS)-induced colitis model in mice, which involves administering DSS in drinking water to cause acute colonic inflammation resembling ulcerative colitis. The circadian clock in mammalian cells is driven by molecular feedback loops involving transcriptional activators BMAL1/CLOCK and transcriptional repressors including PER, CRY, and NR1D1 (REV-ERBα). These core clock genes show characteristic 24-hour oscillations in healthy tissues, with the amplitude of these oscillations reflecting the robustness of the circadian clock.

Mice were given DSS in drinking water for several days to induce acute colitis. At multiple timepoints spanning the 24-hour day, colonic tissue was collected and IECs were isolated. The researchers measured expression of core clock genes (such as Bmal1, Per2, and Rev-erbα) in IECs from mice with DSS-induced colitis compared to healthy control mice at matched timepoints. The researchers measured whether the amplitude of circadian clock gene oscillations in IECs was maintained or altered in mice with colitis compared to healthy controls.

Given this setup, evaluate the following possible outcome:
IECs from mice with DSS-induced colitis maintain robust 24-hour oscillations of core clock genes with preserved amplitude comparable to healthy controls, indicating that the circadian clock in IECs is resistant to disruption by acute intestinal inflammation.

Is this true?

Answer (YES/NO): NO